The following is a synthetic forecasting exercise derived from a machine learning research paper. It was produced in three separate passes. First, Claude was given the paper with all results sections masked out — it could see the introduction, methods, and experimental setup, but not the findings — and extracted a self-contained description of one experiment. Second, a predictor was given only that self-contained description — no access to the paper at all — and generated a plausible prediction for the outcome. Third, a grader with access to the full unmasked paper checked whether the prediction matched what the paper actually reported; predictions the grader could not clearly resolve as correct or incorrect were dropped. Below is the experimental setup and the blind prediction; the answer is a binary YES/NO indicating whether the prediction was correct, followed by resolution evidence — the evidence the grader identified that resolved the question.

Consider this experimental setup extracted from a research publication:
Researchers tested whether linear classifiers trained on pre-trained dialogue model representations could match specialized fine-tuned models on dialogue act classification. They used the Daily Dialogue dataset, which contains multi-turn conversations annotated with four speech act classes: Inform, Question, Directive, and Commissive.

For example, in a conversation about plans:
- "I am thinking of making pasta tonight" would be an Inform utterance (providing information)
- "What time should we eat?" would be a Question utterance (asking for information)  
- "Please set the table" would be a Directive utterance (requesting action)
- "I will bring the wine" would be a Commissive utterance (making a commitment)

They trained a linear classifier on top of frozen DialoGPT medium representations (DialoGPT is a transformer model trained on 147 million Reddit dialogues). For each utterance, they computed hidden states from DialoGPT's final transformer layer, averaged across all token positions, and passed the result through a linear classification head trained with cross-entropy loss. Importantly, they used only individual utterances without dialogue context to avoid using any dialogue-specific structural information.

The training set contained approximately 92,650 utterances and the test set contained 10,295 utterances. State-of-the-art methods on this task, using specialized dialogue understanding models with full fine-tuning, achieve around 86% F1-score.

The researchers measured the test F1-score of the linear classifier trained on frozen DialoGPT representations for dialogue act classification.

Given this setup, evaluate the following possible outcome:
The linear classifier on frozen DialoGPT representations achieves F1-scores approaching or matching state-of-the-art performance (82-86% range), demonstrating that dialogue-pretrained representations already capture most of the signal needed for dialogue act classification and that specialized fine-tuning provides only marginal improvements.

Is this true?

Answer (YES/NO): NO